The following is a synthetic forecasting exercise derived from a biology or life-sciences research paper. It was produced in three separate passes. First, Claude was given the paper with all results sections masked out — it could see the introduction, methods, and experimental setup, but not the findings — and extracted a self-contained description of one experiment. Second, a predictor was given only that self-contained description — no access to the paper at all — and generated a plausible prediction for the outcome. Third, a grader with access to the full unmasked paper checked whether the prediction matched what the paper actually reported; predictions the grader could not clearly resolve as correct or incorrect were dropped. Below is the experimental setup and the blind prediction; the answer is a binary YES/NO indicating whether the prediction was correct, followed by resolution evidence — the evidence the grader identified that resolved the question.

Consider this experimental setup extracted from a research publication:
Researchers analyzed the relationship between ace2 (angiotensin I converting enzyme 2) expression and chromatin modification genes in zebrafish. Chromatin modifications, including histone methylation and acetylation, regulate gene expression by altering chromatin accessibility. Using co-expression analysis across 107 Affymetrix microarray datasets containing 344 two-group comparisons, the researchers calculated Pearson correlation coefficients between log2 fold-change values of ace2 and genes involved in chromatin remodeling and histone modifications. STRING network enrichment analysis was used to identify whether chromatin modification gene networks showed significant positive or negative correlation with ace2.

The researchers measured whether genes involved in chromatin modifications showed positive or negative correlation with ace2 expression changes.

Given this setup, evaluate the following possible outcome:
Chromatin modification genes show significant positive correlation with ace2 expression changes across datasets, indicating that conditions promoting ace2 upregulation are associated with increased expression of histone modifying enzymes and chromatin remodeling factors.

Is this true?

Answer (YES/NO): NO